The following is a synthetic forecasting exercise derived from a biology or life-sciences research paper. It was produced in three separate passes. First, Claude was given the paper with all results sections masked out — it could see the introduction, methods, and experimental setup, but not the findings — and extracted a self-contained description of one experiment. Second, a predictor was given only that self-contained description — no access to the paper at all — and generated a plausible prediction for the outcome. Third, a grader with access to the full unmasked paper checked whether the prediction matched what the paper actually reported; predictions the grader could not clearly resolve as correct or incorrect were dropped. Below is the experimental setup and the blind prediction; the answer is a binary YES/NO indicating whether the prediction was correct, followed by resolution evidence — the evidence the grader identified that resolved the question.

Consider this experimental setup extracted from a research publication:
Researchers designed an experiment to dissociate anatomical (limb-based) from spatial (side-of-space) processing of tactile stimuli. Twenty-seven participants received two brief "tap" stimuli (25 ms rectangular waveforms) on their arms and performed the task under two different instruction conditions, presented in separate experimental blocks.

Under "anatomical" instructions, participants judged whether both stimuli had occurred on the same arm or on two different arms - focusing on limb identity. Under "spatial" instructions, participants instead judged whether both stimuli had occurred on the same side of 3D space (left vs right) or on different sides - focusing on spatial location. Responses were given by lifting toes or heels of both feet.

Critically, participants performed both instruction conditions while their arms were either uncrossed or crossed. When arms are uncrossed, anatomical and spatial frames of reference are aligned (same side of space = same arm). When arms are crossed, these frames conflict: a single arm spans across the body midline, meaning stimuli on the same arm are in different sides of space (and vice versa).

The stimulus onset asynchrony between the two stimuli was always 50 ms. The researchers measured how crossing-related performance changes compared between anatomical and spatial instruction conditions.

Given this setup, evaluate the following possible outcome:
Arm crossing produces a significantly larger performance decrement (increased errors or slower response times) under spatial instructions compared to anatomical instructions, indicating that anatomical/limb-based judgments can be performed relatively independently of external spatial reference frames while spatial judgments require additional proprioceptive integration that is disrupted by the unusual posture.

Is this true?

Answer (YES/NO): YES